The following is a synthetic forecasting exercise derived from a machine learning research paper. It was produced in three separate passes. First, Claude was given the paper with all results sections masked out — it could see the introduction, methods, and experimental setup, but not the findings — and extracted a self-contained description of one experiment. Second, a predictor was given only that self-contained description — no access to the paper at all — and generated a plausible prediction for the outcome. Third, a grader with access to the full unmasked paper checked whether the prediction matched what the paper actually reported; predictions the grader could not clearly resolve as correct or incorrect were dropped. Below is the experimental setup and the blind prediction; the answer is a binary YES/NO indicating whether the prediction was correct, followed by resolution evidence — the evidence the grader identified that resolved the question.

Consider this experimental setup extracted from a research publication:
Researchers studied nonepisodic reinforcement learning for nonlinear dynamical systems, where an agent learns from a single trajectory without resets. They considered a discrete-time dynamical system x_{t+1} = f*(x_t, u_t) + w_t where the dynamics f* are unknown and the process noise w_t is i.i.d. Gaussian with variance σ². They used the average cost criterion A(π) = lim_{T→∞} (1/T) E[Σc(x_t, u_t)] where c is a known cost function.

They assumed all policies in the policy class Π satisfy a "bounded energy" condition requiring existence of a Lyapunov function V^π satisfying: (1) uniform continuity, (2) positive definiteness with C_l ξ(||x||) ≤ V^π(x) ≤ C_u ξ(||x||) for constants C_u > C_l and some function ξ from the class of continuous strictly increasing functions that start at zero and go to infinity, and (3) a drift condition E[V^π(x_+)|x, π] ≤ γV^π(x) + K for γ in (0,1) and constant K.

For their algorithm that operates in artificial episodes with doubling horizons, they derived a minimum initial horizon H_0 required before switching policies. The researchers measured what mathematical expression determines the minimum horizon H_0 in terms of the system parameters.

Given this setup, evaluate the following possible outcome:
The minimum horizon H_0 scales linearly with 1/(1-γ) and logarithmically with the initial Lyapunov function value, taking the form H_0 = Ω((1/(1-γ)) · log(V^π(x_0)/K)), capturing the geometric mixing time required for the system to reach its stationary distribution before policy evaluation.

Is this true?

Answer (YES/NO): NO